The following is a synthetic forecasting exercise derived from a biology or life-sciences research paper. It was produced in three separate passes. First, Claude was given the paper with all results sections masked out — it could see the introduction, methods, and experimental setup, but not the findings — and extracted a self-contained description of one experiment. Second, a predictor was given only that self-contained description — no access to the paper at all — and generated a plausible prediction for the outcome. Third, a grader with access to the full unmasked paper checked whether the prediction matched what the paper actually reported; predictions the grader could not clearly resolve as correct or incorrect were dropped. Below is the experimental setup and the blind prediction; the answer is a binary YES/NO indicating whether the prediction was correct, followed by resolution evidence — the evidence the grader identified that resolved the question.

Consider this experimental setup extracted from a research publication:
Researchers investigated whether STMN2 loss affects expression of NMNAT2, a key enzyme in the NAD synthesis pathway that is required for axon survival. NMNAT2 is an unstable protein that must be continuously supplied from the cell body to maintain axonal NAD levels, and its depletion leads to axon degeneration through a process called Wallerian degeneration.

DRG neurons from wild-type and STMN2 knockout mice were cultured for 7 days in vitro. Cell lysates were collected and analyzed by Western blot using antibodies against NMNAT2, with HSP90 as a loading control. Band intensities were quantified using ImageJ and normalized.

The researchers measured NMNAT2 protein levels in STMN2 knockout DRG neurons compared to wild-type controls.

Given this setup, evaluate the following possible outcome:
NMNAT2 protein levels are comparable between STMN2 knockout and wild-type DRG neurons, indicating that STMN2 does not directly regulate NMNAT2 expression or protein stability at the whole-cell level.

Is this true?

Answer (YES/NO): YES